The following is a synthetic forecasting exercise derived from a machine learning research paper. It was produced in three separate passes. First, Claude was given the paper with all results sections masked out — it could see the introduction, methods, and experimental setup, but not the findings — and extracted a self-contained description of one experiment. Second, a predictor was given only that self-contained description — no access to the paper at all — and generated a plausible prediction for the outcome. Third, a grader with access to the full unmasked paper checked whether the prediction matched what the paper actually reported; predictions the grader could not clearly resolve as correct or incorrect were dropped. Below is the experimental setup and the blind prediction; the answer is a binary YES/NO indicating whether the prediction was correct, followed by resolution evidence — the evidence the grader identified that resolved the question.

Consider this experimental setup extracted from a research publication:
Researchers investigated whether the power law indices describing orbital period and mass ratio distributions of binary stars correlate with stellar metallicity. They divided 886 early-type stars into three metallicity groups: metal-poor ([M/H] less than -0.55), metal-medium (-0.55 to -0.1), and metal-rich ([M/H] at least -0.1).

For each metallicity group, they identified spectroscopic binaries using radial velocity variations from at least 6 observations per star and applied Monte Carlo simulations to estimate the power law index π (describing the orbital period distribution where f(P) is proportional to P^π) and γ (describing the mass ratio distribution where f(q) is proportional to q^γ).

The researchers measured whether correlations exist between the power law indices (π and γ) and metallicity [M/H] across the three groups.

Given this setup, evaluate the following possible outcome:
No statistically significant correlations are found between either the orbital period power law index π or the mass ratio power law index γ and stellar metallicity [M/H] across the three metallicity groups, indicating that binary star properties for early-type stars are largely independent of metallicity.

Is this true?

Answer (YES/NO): YES